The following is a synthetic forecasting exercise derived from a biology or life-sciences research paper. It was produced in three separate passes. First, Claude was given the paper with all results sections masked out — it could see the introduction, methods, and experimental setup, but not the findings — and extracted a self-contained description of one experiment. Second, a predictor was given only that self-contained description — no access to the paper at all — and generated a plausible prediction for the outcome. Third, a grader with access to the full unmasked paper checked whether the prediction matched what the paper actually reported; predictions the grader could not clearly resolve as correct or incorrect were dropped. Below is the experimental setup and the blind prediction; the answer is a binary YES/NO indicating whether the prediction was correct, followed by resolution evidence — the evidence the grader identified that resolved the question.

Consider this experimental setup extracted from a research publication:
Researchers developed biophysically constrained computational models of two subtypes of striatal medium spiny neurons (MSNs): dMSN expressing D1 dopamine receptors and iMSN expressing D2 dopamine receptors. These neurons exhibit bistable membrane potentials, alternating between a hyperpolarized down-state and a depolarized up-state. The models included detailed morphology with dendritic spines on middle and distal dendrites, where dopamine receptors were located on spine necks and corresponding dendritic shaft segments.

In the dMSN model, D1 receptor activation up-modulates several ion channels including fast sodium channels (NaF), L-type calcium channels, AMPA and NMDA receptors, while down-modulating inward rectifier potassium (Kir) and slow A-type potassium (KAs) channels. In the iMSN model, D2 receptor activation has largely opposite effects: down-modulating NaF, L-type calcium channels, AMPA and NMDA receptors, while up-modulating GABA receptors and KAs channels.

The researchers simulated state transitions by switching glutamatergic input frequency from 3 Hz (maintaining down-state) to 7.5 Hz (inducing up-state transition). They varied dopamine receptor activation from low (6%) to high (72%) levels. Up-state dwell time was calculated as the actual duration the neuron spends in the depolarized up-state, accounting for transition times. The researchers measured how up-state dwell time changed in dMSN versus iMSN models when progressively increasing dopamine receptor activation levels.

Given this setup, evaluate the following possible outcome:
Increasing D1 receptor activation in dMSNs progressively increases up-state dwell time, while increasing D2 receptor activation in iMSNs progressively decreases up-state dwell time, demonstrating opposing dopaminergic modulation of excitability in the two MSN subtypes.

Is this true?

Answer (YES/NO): YES